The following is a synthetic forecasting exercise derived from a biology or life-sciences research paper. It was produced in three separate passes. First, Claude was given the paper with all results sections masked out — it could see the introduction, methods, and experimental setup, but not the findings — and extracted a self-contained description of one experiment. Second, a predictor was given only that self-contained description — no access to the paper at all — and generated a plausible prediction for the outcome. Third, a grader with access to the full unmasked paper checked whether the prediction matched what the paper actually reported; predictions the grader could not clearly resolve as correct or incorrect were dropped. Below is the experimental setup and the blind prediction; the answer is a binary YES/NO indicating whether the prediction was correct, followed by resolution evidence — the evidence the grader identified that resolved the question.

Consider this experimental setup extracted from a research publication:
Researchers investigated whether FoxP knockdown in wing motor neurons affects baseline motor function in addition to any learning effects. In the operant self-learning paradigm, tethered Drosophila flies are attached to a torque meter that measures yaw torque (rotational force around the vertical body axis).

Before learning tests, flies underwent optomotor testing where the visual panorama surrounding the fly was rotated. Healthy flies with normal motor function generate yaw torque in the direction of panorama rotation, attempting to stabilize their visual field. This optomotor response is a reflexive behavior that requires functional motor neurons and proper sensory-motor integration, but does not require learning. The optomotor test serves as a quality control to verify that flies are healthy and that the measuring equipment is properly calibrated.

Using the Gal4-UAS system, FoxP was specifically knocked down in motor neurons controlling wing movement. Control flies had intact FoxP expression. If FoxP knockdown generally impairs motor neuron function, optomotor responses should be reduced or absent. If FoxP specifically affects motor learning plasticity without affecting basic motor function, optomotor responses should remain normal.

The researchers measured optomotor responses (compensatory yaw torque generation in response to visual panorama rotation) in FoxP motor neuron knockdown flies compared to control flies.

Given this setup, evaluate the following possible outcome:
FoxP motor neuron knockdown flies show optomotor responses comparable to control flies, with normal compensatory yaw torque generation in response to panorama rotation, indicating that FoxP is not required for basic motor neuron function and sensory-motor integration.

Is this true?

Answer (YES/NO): NO